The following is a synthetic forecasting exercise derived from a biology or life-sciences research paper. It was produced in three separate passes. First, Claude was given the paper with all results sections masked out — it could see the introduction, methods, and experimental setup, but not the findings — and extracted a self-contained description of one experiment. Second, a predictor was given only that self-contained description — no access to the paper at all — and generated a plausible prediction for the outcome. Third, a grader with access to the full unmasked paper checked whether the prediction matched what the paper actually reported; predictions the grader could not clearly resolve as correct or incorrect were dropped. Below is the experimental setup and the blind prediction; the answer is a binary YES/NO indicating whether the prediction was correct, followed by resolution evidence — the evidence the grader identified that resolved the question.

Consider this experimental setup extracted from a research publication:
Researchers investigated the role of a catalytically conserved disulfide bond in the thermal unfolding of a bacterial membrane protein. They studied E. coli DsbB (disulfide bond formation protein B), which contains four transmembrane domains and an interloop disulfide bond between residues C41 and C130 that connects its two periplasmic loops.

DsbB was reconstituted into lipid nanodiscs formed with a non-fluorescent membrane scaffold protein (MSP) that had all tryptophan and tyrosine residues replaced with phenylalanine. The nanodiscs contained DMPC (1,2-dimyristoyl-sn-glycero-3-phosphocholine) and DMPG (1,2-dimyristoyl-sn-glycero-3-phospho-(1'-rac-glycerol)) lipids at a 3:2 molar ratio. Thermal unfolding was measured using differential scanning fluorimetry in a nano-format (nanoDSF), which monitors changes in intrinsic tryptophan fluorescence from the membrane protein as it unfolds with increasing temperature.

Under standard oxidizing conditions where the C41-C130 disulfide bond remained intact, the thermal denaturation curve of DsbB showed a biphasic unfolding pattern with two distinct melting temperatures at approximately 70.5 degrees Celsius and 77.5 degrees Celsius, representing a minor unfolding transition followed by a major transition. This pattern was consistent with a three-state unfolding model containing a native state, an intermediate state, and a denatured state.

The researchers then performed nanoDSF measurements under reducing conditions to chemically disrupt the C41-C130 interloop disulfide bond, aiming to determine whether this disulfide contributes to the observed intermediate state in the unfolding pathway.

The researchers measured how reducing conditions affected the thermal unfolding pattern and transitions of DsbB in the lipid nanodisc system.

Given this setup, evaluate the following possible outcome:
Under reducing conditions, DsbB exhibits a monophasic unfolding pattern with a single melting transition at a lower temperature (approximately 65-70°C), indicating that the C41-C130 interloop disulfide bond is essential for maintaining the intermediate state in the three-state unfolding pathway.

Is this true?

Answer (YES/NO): NO